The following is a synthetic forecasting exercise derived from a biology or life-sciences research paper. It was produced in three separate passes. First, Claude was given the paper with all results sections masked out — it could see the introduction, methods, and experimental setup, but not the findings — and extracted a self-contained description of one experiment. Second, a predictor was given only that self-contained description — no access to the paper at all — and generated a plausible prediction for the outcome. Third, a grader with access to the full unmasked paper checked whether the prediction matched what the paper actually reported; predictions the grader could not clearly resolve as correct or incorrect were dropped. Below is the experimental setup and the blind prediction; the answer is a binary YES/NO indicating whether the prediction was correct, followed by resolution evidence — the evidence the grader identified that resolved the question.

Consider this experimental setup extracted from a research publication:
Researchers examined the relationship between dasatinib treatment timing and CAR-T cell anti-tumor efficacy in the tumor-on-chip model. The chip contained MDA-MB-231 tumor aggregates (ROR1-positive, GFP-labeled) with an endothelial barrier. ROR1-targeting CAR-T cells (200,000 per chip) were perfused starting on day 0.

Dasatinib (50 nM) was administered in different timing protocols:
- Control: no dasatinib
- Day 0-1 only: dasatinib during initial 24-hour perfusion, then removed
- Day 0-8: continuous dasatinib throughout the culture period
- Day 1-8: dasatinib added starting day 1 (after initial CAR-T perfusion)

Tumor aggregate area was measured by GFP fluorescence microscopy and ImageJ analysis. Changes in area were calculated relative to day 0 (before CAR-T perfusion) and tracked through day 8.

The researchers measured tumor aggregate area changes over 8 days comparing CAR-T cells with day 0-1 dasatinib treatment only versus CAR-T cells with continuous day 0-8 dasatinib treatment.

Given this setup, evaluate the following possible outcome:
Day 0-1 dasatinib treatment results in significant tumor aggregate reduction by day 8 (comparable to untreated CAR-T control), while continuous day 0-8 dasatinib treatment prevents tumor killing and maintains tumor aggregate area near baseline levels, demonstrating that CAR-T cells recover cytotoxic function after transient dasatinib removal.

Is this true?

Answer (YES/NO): NO